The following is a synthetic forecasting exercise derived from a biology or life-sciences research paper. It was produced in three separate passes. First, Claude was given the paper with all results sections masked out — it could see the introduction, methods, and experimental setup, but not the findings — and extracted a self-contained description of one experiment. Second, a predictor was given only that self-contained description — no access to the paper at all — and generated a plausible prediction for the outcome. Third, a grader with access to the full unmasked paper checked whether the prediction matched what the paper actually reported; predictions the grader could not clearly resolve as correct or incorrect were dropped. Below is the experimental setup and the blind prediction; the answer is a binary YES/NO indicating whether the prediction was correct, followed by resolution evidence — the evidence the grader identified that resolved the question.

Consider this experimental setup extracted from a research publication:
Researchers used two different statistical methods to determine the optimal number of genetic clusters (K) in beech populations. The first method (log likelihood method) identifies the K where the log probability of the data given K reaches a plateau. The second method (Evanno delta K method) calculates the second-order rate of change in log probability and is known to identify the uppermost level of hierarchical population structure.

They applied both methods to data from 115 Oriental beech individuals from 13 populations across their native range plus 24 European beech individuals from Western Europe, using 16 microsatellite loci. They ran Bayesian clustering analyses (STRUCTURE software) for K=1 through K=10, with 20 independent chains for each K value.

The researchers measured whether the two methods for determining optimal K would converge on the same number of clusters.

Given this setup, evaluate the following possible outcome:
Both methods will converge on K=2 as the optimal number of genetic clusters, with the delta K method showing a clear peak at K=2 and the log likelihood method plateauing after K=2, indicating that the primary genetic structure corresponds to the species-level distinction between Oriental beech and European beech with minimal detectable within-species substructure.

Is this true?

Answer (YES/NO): NO